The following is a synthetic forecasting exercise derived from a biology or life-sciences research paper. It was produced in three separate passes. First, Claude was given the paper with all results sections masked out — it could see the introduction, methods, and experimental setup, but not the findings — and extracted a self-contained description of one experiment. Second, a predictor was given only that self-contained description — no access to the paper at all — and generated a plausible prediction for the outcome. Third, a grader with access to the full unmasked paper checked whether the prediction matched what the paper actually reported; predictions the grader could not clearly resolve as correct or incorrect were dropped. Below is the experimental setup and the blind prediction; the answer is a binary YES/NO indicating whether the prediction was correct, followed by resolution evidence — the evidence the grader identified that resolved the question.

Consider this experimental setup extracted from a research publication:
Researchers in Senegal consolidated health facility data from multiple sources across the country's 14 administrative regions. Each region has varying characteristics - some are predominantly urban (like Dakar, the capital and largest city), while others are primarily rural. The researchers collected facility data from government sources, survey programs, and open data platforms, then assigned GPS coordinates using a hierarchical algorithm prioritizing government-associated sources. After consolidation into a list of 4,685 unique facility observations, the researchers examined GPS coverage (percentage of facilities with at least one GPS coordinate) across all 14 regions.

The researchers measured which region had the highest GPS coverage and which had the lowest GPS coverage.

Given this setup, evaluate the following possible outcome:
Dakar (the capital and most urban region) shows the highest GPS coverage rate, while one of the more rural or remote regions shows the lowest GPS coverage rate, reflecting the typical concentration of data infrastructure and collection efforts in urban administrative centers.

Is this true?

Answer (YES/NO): NO